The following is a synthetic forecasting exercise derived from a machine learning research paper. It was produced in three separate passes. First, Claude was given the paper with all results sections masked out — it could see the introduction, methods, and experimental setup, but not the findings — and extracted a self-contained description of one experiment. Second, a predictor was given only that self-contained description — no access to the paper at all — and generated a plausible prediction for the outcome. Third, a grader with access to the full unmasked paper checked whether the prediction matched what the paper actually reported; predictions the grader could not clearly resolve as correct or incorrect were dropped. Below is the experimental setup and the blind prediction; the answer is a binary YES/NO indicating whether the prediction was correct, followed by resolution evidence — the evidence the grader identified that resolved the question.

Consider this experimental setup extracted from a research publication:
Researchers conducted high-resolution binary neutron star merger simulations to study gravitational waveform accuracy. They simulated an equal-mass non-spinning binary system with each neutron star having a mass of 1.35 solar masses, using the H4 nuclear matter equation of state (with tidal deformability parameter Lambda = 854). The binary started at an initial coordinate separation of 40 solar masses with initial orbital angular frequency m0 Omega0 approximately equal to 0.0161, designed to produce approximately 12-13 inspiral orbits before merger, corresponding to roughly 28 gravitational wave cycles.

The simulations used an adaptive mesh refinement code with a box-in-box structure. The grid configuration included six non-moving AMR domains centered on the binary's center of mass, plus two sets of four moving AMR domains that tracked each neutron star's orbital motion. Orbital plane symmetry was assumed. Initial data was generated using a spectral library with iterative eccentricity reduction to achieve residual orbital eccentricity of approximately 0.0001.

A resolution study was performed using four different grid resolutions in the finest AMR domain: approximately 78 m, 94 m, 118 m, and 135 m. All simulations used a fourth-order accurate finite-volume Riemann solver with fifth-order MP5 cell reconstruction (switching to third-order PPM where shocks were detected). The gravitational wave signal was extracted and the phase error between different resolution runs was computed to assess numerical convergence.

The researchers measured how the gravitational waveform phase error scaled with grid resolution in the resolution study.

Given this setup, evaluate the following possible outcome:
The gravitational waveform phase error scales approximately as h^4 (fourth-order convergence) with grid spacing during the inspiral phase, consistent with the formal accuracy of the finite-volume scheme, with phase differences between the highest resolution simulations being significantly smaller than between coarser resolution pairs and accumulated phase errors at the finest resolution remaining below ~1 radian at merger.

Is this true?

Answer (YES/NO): NO